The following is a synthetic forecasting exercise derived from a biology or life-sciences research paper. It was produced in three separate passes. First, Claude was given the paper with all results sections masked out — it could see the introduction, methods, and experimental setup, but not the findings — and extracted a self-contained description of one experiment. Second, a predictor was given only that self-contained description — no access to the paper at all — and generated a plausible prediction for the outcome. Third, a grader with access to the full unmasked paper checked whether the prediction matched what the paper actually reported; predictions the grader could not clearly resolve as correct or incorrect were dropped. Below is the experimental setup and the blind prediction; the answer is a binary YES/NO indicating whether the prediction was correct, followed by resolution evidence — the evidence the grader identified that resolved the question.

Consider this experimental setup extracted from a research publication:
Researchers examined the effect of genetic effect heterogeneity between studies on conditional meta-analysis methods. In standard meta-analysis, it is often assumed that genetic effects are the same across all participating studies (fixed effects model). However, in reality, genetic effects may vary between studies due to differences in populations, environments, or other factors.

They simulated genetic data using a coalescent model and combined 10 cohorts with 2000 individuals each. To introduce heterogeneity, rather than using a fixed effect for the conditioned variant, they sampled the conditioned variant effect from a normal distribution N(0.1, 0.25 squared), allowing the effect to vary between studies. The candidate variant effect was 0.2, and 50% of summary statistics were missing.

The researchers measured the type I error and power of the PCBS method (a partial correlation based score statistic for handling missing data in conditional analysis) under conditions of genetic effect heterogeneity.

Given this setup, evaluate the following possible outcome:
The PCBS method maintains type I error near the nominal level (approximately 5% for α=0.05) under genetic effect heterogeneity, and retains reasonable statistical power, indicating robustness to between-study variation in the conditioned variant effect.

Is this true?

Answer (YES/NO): YES